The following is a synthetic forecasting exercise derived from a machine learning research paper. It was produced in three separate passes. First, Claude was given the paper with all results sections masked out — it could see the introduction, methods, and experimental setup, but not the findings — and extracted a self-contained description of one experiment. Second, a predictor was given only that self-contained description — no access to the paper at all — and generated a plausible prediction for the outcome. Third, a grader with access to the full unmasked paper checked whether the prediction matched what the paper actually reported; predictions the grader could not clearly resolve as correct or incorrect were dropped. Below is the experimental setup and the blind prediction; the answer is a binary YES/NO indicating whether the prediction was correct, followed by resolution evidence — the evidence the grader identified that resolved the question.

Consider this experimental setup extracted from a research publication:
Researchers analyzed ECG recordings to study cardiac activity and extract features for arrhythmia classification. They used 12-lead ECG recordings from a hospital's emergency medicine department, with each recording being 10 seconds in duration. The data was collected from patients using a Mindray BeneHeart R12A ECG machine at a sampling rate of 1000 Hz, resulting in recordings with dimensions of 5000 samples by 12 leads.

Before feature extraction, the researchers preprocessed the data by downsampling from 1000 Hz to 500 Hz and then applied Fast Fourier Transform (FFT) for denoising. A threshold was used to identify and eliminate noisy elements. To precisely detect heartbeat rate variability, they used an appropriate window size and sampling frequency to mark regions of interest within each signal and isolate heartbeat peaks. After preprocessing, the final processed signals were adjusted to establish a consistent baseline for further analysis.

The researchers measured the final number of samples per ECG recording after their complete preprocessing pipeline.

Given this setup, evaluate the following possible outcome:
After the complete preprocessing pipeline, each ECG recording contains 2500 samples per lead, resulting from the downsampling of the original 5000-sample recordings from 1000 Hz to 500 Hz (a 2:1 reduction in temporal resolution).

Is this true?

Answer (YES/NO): NO